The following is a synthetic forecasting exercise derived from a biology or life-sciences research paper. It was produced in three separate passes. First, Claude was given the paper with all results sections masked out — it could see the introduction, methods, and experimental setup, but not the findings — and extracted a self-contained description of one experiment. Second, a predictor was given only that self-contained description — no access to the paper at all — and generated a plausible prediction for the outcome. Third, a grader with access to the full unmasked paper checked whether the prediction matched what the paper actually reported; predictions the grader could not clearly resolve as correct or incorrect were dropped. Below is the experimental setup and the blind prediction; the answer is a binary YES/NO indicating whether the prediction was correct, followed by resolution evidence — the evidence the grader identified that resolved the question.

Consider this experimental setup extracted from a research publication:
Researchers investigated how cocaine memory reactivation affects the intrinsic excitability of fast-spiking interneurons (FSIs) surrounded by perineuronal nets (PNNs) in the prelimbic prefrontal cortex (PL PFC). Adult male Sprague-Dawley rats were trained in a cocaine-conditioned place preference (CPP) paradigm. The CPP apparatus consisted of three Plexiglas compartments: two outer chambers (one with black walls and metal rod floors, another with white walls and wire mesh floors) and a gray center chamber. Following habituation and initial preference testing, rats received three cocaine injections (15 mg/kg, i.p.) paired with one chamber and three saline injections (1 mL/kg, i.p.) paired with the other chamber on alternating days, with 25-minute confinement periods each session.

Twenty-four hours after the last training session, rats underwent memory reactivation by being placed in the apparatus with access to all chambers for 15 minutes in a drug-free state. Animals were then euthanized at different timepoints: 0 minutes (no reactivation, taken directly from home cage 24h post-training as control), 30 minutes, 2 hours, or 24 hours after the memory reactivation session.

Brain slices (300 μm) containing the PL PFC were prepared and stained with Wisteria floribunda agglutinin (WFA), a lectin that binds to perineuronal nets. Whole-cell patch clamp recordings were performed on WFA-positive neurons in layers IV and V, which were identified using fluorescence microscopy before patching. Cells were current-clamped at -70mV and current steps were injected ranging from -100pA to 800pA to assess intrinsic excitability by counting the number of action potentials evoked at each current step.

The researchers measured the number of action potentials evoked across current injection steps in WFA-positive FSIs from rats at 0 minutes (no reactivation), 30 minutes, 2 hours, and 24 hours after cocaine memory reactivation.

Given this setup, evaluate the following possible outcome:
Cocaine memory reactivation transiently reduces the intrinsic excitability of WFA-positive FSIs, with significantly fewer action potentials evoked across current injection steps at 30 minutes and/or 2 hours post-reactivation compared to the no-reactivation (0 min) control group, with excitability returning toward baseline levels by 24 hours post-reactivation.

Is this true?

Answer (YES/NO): YES